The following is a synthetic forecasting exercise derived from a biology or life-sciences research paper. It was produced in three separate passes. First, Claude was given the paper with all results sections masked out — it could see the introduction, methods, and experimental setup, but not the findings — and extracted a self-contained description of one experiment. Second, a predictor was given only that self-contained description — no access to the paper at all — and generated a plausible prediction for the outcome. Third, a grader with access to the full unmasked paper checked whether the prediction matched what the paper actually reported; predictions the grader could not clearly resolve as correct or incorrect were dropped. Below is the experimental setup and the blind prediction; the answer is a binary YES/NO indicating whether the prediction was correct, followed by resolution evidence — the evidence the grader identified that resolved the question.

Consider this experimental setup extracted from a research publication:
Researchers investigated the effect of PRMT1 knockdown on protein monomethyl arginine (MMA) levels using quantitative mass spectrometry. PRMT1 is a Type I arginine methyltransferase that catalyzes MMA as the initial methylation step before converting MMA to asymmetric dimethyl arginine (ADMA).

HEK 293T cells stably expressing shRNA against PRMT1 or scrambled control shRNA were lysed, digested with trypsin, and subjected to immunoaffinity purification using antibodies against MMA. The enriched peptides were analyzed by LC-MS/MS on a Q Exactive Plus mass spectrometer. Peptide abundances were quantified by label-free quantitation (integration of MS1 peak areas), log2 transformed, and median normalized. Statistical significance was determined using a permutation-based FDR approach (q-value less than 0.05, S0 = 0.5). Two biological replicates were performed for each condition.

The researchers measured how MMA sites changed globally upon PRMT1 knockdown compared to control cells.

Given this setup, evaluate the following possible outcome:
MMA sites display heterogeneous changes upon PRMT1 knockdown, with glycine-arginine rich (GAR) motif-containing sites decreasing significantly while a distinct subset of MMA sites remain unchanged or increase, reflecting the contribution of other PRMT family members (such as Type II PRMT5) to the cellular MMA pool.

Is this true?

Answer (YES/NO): NO